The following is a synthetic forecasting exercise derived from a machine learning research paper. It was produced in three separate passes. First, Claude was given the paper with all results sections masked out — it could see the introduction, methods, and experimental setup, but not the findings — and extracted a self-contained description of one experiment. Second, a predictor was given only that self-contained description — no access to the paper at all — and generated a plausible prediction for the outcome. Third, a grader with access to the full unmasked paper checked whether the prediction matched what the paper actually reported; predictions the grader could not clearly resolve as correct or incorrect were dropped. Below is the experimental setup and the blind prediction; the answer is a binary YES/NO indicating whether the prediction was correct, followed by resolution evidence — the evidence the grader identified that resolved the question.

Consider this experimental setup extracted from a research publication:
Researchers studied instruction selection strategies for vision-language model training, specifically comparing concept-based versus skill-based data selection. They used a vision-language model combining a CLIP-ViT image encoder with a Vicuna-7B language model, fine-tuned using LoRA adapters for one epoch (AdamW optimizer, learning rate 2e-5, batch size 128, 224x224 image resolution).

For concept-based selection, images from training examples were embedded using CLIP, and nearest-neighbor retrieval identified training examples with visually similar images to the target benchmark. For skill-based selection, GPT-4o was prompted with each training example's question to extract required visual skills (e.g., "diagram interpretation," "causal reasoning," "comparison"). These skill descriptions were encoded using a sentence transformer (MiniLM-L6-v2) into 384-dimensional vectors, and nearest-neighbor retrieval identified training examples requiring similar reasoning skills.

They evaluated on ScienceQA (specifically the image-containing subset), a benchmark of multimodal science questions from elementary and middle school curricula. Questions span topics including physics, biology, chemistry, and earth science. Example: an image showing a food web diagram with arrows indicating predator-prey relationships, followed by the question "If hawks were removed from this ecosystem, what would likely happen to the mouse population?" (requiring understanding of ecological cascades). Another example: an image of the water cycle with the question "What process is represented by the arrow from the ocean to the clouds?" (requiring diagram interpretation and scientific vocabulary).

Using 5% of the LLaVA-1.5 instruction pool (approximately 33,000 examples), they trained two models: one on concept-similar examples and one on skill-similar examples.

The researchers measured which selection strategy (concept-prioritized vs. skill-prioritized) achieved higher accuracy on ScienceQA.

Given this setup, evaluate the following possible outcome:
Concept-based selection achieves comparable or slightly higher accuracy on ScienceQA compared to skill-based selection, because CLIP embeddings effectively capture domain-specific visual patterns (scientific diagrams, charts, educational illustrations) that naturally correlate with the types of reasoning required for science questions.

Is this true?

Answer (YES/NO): NO